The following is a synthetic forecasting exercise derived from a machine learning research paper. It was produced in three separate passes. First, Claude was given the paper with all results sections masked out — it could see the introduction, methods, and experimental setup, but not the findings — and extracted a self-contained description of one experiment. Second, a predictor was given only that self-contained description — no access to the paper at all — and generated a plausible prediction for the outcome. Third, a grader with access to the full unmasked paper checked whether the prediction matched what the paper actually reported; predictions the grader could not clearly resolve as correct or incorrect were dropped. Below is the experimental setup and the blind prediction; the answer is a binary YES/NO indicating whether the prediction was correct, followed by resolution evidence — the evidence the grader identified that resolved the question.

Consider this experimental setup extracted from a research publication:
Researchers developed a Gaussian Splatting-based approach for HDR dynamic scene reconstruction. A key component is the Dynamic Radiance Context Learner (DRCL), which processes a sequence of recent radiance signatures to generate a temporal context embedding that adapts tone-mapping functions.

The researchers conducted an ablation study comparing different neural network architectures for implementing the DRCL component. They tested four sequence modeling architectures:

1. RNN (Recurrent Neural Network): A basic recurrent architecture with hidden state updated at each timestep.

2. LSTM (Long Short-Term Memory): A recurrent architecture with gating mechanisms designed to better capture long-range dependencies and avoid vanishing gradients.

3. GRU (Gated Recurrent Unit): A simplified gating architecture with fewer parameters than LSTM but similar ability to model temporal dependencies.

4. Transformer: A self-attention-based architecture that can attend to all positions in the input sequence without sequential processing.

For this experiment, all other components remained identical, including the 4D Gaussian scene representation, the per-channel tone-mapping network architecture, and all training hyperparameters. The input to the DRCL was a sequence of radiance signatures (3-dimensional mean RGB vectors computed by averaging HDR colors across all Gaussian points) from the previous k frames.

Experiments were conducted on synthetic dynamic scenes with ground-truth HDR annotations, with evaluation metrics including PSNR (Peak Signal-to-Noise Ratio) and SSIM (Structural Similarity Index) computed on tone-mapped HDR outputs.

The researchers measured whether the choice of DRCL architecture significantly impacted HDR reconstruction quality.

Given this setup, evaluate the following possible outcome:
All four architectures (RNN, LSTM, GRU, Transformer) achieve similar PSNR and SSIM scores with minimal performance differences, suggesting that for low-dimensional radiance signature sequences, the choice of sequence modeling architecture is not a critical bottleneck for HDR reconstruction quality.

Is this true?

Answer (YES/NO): NO